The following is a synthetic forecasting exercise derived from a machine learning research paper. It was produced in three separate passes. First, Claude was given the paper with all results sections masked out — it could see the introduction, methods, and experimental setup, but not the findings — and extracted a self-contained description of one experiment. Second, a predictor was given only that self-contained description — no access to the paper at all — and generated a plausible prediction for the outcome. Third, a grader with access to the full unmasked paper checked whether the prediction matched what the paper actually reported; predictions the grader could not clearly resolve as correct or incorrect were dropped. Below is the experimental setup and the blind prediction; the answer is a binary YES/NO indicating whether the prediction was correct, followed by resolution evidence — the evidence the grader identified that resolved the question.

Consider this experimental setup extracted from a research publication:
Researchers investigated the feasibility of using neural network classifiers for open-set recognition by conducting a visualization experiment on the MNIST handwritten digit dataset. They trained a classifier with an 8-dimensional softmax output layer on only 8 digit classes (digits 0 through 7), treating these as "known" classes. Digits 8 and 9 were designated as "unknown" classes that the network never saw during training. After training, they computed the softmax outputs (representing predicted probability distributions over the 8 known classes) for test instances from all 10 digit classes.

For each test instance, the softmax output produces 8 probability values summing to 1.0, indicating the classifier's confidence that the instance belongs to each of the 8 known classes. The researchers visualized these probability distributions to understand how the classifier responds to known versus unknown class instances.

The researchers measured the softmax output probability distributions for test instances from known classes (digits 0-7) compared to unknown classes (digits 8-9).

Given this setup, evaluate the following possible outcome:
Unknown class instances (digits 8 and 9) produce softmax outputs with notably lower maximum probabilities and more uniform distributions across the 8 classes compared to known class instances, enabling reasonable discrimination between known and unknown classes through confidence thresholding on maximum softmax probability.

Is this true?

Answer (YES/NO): YES